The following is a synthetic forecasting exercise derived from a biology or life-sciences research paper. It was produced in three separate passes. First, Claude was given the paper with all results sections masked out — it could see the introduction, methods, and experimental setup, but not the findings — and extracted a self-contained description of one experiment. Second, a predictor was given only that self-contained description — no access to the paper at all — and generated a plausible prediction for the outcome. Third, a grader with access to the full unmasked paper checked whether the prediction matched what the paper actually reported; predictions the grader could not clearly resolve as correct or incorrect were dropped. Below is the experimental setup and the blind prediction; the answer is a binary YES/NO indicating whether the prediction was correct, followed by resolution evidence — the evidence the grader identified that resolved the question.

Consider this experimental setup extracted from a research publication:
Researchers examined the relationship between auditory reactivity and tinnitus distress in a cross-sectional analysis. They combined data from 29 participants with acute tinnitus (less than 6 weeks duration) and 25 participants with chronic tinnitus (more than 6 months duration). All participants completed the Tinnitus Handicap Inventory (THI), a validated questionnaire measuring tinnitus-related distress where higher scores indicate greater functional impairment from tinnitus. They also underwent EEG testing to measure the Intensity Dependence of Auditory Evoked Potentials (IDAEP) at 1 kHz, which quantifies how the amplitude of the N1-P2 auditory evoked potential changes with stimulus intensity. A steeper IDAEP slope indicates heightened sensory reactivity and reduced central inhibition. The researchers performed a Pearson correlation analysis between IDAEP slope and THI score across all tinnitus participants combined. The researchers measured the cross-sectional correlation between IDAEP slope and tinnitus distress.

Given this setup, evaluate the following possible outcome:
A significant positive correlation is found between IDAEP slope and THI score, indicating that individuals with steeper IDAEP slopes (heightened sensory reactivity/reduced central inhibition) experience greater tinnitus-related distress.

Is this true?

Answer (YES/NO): NO